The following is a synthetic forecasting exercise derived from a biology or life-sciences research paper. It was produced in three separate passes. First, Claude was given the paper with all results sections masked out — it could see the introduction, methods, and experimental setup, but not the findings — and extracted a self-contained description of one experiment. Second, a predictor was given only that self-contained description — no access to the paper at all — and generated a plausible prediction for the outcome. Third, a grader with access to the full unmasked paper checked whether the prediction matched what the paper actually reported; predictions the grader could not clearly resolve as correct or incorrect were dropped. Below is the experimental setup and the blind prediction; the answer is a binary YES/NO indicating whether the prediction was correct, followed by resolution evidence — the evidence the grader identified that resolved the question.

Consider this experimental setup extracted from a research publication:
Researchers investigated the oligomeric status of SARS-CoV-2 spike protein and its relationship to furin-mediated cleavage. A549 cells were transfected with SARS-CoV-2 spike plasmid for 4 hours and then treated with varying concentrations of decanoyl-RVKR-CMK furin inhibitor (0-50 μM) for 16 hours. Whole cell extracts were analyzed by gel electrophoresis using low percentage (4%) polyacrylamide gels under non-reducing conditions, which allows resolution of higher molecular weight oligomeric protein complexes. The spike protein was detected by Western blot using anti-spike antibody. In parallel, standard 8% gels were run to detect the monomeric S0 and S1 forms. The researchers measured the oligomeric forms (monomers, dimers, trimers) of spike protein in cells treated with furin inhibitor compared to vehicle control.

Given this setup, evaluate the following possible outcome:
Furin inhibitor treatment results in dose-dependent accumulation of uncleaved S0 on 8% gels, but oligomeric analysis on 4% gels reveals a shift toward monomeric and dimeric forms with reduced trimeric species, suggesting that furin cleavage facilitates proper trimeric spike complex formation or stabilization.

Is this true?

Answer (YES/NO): NO